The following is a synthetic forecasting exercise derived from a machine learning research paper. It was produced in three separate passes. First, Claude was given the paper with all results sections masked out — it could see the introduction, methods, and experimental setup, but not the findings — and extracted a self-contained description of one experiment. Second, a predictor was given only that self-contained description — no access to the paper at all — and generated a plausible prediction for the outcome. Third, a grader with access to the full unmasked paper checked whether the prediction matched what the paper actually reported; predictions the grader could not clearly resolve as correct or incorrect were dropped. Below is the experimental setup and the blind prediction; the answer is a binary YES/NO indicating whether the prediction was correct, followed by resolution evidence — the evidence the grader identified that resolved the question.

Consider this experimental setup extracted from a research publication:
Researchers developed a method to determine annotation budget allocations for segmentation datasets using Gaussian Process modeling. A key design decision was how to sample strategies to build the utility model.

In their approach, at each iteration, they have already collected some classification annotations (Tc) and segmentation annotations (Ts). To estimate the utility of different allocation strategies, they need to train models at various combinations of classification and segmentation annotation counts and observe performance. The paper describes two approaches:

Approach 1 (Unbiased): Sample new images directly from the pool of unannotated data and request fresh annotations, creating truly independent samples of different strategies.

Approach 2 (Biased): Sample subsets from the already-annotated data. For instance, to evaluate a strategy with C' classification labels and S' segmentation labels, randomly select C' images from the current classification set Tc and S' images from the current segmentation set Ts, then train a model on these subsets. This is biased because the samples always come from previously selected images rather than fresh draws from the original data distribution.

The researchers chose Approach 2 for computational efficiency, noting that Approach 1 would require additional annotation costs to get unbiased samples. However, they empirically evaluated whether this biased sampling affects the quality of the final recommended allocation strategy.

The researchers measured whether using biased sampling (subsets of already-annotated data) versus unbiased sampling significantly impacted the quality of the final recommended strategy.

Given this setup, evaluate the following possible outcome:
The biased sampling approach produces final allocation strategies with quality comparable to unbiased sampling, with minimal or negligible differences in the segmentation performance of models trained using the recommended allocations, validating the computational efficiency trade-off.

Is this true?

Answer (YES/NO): YES